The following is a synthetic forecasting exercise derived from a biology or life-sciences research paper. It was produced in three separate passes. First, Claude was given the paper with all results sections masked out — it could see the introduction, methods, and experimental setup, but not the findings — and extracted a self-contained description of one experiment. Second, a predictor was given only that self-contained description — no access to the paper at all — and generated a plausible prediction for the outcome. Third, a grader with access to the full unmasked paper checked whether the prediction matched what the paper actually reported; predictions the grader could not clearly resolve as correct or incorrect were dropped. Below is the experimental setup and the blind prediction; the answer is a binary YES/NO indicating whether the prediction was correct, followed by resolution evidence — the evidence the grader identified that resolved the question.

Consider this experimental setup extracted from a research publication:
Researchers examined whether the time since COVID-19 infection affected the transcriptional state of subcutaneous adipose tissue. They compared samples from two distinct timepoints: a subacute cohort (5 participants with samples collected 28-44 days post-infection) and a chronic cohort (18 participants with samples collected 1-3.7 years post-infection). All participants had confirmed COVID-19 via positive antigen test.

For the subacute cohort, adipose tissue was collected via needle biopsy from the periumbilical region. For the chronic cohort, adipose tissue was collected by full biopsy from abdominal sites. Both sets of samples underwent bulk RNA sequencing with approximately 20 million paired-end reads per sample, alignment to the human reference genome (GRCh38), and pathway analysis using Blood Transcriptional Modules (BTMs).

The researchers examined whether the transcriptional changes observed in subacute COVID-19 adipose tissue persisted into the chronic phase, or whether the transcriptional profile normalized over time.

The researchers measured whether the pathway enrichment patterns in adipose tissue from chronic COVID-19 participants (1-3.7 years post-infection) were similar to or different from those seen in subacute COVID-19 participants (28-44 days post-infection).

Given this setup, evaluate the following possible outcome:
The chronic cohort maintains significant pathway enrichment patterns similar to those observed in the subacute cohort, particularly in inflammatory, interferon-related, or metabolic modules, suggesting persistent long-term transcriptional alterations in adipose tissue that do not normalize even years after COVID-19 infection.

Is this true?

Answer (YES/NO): NO